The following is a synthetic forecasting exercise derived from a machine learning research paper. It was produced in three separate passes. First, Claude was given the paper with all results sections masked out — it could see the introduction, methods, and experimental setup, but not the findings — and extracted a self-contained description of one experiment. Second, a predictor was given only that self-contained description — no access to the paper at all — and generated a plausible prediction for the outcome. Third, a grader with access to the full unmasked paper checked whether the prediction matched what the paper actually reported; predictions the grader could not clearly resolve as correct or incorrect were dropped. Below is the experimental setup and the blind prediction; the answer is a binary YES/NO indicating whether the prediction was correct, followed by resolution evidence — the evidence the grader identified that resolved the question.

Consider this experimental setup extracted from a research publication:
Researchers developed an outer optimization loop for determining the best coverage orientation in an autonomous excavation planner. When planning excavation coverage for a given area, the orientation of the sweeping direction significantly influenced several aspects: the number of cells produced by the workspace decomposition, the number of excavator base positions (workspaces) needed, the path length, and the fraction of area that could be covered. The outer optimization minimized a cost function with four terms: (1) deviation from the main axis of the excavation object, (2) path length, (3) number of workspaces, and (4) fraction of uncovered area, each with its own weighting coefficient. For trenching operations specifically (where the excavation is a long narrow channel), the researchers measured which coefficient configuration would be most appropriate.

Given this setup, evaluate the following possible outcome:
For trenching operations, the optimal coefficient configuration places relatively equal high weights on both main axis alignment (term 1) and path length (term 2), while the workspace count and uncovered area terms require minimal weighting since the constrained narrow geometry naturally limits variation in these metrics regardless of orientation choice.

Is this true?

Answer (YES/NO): NO